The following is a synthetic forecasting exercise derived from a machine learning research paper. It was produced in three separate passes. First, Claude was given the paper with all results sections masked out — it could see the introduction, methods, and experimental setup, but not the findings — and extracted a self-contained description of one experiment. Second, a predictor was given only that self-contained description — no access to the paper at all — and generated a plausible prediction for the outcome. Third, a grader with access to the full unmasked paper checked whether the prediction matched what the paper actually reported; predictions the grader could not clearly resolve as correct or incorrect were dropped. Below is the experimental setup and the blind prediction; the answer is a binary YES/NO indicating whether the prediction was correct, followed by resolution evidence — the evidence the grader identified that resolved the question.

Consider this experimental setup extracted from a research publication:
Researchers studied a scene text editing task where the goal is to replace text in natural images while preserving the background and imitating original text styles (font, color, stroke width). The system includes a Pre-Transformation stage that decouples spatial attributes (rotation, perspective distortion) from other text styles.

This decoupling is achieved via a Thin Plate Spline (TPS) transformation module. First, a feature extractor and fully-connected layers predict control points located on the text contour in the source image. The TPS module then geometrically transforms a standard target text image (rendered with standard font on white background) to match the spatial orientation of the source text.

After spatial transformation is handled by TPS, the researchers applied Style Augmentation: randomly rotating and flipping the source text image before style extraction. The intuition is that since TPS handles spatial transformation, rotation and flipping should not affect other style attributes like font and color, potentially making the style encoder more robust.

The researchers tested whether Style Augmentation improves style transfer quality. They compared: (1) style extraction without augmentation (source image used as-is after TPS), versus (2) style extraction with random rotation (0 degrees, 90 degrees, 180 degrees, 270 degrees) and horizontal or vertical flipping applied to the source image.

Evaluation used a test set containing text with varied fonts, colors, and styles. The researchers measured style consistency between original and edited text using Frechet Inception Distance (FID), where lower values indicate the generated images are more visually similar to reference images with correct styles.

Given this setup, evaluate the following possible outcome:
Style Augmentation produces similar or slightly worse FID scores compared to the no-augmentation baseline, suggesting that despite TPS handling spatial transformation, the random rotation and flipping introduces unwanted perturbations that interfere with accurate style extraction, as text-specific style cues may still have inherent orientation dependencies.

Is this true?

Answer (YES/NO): NO